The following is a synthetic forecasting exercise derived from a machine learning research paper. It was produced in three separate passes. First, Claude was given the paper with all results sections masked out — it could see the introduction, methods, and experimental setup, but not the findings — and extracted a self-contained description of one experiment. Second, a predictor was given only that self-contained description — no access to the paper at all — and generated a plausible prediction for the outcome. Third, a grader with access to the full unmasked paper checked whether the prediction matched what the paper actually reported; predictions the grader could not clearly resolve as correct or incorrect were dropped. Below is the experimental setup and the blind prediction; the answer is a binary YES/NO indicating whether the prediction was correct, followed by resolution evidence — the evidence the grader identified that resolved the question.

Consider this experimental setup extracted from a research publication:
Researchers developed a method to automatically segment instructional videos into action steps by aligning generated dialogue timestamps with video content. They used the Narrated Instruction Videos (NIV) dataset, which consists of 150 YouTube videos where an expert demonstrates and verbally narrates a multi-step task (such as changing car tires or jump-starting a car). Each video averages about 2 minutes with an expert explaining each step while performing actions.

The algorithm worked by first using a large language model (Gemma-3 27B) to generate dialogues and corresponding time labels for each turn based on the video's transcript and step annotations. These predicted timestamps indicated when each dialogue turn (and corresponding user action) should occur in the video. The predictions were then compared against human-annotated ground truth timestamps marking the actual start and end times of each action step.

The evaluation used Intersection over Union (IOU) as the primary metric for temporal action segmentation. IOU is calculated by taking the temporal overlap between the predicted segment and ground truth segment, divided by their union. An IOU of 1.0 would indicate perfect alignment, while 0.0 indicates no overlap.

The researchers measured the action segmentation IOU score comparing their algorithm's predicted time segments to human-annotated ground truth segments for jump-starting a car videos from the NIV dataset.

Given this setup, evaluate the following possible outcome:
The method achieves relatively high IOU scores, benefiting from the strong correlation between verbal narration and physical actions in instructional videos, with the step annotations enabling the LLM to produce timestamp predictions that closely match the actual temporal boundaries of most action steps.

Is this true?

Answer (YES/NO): NO